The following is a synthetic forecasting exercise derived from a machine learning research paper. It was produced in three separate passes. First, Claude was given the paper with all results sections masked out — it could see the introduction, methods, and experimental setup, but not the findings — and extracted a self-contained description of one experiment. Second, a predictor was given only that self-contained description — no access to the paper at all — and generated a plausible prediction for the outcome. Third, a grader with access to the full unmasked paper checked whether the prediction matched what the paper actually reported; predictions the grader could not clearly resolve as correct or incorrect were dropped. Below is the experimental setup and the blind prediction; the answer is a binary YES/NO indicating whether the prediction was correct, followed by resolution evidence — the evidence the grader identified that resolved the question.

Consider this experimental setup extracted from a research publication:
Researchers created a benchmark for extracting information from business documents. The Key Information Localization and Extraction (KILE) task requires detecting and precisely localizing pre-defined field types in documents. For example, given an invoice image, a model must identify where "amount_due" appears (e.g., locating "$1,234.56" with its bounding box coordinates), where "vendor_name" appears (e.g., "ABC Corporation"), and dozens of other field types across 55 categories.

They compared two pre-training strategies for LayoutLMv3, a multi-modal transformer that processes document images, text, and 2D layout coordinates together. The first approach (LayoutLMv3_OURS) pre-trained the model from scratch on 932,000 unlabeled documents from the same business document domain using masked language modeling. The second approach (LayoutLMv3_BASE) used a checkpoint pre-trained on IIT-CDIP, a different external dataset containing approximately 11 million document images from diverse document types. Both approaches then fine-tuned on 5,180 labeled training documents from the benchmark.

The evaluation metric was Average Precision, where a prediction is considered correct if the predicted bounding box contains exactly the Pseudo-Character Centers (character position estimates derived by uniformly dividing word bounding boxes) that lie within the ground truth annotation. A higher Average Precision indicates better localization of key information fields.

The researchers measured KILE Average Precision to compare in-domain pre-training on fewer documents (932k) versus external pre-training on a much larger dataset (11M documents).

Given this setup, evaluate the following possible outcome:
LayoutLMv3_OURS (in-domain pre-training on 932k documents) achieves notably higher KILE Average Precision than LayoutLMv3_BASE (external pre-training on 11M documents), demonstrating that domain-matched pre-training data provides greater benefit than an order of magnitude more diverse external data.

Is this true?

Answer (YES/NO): NO